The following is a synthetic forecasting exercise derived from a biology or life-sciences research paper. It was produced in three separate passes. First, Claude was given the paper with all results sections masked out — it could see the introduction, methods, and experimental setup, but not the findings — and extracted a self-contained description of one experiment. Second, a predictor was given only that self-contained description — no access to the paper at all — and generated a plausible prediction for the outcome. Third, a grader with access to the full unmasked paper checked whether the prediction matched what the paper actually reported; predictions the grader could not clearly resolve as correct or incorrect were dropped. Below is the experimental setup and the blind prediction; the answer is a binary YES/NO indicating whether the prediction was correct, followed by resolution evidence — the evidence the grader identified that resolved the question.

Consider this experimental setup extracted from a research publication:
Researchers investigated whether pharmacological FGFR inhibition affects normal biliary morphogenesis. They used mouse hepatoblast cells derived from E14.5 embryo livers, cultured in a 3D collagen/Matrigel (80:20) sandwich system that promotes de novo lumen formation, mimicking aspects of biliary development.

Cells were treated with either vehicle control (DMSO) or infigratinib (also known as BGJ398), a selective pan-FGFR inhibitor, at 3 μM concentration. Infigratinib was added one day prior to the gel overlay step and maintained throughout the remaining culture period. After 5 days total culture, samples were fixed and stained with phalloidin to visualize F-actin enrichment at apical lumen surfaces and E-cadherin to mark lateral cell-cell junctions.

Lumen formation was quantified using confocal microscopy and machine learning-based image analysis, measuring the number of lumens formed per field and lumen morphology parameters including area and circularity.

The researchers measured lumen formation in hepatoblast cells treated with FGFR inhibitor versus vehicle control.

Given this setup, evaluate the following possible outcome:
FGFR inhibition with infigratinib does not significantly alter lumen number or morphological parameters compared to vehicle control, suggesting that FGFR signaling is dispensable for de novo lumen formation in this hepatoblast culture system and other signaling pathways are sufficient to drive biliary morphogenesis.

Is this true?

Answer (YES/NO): NO